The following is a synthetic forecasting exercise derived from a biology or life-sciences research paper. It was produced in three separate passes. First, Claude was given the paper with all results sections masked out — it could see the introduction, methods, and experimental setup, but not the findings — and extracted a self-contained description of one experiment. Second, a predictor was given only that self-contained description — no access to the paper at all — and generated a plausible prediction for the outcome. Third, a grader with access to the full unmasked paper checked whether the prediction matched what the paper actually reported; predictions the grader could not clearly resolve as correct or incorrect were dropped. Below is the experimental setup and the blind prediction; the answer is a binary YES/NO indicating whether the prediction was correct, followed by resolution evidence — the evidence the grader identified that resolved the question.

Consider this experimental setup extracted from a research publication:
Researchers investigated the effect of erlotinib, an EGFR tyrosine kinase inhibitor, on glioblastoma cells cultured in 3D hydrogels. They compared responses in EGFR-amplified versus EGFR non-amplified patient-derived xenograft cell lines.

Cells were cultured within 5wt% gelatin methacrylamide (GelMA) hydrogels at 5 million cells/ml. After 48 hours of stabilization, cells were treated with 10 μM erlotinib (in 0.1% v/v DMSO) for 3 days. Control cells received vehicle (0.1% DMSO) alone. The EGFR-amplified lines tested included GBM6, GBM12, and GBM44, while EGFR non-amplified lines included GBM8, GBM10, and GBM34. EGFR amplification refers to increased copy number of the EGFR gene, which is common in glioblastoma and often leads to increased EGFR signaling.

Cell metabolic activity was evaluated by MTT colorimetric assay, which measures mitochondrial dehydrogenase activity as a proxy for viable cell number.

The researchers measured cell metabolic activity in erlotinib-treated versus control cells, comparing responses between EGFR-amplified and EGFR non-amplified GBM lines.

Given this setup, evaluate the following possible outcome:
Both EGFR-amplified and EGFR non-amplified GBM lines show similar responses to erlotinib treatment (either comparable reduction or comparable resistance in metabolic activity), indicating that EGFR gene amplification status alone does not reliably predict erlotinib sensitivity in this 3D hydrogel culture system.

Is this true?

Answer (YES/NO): YES